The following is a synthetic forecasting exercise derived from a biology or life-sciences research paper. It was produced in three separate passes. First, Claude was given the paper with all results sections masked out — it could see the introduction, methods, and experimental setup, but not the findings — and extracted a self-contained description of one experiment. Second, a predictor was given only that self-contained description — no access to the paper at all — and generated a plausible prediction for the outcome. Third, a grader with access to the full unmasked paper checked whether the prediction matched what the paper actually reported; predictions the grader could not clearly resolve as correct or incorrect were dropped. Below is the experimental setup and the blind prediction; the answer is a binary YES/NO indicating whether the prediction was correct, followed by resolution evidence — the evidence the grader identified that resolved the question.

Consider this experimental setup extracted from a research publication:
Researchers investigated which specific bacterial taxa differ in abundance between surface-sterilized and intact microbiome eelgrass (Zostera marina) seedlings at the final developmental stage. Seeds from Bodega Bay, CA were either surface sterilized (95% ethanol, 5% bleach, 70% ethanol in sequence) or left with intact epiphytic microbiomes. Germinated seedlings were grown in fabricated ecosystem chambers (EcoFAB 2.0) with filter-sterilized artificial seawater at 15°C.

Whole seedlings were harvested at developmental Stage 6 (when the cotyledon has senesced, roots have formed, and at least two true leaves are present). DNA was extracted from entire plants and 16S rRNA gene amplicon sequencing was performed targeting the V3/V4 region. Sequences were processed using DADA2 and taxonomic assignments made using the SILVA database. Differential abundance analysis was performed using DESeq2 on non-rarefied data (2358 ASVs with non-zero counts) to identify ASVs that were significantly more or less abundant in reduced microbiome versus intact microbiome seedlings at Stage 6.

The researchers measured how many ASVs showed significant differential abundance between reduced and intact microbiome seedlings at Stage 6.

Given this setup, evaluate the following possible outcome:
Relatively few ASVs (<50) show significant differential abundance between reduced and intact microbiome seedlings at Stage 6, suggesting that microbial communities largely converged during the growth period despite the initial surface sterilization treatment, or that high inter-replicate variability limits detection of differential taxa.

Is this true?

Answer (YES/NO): NO